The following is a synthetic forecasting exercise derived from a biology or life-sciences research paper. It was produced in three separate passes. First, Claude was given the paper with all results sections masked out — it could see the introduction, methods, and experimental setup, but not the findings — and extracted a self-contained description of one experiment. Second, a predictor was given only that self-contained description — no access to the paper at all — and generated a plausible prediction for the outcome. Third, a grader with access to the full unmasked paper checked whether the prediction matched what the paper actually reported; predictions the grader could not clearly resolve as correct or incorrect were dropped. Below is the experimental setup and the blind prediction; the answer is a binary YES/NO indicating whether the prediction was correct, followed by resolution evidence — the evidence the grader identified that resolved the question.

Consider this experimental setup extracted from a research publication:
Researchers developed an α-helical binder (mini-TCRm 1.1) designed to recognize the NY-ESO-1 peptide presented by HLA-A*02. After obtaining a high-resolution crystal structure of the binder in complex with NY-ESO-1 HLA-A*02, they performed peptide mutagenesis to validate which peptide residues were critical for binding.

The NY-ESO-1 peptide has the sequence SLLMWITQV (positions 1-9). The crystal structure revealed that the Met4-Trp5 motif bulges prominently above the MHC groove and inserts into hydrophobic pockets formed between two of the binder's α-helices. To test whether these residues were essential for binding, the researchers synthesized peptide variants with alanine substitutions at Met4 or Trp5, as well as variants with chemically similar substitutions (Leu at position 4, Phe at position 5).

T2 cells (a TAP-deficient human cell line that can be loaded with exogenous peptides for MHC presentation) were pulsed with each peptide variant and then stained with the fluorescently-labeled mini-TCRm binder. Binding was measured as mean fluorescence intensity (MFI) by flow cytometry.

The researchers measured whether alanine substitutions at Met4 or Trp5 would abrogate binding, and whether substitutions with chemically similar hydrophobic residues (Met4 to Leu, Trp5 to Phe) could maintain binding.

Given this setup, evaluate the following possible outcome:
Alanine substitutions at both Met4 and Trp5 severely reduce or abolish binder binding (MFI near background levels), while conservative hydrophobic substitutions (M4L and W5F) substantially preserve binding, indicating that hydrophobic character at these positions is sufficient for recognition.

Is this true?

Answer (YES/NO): YES